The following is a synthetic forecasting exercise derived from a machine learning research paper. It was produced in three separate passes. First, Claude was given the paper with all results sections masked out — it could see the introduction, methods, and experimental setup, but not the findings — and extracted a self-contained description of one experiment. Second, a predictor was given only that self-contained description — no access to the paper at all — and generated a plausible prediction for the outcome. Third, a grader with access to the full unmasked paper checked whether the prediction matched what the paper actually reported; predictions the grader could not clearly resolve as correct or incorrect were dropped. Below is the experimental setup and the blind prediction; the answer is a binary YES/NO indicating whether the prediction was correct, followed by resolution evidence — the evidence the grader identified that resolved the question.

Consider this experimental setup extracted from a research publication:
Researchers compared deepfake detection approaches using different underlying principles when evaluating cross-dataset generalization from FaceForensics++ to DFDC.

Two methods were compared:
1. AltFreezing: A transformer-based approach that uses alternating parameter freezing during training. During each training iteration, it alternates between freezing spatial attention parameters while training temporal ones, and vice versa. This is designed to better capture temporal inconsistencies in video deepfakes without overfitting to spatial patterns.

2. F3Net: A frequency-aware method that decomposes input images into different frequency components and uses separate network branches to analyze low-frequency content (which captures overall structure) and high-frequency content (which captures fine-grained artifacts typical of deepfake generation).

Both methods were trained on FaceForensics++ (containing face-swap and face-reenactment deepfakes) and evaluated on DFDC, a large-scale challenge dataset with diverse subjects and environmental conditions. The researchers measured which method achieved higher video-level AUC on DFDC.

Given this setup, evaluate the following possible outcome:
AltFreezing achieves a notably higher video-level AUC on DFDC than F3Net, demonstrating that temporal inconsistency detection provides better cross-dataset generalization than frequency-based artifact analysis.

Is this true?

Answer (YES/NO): NO